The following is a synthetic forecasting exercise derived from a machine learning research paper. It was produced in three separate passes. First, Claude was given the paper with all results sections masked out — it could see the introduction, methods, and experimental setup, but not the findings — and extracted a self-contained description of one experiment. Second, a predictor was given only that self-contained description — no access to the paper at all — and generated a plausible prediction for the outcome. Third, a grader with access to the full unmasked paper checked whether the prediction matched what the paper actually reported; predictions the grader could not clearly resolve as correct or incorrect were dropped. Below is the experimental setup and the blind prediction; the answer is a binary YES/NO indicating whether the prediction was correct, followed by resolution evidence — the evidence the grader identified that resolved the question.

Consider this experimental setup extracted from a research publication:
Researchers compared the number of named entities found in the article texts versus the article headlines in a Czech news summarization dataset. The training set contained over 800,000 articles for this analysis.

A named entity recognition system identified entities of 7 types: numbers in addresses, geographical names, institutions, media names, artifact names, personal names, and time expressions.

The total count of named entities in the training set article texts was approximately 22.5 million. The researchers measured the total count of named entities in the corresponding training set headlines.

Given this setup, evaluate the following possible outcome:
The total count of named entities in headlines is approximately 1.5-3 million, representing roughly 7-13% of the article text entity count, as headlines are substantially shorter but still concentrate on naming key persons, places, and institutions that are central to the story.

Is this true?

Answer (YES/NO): NO